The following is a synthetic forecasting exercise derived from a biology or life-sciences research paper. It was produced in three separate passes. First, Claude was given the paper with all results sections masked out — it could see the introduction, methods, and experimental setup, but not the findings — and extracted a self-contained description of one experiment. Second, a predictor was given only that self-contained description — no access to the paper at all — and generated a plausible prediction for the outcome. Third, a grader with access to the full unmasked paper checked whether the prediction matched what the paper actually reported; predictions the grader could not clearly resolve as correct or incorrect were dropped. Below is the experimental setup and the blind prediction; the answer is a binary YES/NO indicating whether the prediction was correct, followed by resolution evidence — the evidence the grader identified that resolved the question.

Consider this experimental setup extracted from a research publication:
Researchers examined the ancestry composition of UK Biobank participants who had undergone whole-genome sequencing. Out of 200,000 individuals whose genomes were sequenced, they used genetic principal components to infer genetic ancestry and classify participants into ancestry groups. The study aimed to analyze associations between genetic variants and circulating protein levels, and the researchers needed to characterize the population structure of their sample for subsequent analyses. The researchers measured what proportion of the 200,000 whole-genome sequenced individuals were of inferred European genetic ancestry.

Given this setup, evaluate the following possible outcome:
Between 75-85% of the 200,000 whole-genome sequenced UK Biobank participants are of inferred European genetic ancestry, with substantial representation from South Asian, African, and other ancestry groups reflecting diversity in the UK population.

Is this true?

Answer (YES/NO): NO